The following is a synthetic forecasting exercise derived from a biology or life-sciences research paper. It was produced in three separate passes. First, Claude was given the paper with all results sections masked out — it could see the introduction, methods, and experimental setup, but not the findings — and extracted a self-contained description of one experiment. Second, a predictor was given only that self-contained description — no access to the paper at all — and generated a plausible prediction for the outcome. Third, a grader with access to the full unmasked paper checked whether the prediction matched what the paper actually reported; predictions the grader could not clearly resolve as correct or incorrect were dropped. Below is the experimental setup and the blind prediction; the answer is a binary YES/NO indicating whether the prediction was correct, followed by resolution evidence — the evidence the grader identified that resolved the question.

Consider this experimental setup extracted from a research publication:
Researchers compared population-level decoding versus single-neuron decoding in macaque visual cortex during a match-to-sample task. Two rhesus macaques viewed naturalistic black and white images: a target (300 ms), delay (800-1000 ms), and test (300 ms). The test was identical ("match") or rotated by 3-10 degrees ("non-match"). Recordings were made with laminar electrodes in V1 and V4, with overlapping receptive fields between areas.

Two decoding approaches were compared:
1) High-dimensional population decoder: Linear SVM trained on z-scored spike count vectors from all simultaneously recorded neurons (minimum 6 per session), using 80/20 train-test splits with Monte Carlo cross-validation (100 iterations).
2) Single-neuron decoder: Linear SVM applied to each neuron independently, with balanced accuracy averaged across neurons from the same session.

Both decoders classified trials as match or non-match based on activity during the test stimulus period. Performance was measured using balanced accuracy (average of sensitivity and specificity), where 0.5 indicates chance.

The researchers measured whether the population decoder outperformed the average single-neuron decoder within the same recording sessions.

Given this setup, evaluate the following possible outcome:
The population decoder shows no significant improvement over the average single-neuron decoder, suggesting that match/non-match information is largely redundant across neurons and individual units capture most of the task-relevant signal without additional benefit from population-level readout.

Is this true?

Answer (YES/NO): NO